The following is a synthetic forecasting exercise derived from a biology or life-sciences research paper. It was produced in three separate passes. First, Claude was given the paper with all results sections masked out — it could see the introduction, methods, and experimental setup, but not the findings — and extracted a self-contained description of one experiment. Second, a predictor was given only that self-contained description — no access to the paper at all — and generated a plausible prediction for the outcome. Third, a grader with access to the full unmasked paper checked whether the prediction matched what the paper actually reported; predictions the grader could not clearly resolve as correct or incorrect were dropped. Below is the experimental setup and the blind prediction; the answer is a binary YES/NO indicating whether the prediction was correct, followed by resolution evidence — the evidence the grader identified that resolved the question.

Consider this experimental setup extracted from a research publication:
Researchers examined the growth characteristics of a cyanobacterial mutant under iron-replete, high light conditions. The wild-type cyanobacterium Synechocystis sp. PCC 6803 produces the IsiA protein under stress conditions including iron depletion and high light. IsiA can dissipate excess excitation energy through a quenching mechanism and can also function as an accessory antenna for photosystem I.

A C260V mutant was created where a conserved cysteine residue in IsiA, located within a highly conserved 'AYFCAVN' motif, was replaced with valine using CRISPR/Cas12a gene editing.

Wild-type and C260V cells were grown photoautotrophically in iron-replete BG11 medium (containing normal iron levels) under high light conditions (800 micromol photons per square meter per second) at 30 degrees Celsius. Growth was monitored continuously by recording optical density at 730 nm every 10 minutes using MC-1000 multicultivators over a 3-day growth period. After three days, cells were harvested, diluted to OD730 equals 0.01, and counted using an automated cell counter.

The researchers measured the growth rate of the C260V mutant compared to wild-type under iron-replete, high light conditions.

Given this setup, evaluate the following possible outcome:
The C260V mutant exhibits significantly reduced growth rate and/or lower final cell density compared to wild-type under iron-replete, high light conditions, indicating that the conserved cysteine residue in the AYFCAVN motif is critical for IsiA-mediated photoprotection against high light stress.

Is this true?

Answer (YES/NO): NO